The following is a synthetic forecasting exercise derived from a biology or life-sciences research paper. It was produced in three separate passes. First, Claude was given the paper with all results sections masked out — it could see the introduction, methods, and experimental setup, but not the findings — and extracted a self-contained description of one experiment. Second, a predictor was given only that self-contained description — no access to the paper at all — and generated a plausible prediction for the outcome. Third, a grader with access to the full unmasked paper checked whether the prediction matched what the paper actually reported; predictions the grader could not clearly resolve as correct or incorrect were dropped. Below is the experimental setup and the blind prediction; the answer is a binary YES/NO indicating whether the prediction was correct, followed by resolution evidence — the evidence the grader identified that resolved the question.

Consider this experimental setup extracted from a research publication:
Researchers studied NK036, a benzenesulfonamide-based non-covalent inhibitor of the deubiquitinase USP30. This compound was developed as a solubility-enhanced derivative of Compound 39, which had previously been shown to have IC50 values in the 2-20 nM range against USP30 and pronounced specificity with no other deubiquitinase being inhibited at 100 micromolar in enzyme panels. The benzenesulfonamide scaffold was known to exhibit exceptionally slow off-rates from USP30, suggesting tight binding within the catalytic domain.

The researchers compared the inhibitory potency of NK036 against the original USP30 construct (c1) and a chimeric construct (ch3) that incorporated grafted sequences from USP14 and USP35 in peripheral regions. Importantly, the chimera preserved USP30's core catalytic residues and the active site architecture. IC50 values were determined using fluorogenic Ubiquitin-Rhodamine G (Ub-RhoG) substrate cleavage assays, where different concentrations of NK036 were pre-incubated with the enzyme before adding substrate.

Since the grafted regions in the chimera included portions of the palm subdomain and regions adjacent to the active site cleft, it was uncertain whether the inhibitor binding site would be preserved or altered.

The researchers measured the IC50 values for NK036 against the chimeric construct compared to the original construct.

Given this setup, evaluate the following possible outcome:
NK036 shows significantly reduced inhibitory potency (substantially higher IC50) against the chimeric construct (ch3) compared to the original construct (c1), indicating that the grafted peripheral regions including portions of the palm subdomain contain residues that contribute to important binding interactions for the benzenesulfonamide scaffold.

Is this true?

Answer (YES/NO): NO